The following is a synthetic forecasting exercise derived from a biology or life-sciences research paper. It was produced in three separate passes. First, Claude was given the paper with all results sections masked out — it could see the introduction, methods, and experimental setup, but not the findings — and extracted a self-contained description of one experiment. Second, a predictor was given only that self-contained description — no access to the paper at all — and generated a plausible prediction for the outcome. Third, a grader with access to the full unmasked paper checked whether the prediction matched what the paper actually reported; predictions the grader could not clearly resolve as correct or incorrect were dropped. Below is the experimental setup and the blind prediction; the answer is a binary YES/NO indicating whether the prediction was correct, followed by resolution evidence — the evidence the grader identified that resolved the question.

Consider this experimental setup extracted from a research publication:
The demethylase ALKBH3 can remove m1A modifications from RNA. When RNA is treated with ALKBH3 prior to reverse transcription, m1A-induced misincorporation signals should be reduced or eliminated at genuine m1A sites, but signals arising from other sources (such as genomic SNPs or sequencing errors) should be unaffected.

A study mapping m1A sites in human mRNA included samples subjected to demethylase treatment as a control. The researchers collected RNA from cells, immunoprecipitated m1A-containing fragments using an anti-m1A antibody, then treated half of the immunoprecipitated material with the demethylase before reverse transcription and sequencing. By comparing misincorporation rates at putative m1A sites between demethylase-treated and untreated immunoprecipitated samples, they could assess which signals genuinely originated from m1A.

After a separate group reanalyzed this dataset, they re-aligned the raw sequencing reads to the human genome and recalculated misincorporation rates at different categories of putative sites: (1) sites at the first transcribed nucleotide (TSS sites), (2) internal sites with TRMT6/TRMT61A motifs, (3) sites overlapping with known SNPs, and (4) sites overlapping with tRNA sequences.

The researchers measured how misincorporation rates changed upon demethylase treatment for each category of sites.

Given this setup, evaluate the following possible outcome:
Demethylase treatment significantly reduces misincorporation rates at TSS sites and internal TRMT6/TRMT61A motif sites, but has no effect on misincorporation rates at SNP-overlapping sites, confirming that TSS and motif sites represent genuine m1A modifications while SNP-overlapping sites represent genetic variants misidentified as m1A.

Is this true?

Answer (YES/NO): NO